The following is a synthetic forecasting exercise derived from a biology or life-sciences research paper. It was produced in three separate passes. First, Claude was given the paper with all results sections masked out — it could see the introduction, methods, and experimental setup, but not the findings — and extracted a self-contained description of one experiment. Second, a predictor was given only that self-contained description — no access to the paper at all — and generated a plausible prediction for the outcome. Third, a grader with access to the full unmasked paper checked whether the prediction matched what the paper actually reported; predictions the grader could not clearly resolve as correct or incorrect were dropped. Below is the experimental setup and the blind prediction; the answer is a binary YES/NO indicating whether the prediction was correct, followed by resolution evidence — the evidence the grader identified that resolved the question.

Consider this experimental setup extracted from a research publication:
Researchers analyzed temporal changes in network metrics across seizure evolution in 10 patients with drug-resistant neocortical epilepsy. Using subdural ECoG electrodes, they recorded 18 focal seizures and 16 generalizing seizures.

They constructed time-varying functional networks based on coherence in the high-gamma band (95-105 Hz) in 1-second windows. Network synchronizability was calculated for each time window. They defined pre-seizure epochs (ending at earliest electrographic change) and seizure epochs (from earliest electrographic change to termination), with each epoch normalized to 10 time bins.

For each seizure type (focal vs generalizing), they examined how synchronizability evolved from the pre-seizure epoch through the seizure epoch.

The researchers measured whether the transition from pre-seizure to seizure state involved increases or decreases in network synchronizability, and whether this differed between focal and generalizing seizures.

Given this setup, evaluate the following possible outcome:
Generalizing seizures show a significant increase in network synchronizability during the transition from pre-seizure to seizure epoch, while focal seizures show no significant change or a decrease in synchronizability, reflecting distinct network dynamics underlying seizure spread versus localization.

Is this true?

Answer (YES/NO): NO